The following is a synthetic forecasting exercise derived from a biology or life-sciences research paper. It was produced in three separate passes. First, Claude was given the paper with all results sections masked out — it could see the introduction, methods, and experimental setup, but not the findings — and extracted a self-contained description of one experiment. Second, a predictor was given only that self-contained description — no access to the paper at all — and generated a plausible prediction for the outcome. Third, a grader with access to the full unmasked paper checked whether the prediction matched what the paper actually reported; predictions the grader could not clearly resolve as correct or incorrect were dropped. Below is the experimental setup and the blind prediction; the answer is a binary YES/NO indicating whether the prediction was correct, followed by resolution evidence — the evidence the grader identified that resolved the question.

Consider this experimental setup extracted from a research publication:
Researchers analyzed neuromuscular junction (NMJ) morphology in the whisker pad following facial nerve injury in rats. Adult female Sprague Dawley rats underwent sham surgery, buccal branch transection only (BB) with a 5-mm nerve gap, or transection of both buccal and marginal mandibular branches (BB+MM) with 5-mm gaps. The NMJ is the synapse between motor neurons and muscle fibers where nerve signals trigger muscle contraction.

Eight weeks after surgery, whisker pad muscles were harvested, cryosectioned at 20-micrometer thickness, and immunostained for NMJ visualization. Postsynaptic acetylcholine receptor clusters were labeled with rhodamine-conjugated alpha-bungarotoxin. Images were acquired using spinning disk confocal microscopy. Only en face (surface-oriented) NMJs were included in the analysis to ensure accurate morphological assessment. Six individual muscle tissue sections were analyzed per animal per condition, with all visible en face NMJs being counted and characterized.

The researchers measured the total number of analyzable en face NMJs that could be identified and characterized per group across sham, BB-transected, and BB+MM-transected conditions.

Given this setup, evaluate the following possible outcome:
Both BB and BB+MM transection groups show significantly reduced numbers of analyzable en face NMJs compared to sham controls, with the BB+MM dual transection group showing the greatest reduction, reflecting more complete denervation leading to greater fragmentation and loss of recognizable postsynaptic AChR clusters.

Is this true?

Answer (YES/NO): NO